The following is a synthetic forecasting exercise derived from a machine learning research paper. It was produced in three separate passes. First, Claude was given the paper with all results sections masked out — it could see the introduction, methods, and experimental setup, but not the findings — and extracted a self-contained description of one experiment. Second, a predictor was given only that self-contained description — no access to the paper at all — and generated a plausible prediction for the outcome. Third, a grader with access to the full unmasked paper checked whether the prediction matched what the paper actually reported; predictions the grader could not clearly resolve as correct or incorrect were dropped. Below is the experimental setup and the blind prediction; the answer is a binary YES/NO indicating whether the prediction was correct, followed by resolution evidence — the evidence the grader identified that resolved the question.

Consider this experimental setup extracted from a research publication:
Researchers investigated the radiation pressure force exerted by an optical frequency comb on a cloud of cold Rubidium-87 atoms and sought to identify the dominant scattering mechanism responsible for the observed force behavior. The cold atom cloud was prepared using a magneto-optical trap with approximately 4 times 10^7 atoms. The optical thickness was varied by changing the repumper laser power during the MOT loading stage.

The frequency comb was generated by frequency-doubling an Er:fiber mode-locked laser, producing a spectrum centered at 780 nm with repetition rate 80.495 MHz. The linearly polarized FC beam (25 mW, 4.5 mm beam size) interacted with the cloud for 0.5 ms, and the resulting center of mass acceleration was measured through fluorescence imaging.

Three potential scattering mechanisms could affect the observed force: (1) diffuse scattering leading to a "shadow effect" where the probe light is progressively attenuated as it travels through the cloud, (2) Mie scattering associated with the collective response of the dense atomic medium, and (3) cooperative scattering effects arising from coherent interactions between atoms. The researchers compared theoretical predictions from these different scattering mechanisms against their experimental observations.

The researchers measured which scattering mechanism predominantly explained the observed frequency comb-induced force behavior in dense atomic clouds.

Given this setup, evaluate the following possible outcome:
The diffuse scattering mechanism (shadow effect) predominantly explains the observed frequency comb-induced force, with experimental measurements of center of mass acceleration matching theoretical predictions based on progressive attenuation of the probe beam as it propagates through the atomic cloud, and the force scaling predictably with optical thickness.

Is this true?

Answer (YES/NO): YES